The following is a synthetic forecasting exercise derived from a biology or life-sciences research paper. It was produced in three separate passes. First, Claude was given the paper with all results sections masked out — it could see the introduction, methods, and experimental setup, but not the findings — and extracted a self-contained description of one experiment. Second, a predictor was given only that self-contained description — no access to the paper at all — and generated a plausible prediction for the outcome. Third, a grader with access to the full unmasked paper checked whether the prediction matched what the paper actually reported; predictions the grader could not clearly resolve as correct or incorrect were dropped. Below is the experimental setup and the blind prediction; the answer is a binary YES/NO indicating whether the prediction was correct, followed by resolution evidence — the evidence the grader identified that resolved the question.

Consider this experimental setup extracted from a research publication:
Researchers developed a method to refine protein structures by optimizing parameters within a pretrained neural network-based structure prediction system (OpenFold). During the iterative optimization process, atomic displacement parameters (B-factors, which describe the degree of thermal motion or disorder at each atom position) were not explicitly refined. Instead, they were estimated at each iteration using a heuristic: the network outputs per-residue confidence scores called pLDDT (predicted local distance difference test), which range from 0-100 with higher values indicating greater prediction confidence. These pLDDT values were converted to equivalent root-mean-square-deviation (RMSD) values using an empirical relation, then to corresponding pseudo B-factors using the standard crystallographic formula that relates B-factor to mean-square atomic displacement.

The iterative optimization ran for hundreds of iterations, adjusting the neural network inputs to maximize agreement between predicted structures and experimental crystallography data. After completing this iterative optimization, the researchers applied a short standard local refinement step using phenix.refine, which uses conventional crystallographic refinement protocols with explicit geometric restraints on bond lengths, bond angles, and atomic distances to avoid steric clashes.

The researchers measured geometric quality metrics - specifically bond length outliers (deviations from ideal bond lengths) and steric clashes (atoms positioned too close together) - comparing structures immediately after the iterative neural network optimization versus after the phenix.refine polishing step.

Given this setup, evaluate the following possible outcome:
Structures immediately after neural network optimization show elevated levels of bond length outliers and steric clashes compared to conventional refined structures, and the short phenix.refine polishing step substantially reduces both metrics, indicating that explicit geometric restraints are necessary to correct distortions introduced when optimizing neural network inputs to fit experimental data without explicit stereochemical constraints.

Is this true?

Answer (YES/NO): YES